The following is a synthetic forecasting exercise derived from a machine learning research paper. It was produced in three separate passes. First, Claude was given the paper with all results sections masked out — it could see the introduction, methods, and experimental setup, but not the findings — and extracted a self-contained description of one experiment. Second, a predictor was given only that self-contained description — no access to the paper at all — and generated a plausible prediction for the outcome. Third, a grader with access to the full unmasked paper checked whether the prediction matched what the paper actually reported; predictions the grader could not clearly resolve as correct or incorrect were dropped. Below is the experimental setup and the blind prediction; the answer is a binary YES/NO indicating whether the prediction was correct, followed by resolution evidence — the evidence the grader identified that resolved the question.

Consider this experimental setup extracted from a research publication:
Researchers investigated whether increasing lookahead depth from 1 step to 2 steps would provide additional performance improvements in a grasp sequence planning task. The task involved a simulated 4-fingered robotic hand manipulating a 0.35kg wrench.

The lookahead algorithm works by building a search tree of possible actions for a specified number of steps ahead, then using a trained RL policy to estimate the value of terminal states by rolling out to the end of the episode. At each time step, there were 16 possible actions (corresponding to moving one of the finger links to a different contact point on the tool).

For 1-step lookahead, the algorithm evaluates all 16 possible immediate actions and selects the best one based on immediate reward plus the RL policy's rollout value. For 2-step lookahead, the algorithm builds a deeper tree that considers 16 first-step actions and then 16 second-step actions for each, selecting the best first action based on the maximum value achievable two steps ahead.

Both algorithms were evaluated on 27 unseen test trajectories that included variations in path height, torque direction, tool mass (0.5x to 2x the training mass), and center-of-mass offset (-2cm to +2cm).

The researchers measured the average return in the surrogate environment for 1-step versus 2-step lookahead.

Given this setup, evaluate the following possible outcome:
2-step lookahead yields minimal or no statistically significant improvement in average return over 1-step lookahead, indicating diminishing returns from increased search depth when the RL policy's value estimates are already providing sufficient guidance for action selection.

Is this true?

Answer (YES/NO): YES